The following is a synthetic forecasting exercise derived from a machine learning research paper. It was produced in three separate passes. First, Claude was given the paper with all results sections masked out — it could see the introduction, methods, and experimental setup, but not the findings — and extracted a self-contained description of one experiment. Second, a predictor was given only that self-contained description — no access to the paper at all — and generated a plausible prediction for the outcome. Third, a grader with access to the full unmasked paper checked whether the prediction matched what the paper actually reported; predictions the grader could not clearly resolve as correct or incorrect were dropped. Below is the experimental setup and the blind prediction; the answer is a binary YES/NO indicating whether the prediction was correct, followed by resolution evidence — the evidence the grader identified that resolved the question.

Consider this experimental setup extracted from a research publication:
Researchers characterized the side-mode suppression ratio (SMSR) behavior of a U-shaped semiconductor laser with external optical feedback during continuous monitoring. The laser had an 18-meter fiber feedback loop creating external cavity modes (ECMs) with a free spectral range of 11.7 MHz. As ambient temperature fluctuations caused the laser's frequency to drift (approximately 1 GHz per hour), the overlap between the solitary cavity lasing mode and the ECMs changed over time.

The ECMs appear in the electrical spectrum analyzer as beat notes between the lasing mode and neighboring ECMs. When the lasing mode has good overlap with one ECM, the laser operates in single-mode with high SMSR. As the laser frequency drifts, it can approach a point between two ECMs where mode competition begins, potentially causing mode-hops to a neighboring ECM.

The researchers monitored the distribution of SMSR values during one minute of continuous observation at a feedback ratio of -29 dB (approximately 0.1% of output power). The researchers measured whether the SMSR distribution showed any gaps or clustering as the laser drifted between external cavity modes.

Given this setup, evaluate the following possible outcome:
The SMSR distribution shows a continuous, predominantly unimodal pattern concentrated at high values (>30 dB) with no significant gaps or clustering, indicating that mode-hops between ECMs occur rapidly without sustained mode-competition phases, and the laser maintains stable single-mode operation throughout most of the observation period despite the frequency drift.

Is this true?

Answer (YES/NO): NO